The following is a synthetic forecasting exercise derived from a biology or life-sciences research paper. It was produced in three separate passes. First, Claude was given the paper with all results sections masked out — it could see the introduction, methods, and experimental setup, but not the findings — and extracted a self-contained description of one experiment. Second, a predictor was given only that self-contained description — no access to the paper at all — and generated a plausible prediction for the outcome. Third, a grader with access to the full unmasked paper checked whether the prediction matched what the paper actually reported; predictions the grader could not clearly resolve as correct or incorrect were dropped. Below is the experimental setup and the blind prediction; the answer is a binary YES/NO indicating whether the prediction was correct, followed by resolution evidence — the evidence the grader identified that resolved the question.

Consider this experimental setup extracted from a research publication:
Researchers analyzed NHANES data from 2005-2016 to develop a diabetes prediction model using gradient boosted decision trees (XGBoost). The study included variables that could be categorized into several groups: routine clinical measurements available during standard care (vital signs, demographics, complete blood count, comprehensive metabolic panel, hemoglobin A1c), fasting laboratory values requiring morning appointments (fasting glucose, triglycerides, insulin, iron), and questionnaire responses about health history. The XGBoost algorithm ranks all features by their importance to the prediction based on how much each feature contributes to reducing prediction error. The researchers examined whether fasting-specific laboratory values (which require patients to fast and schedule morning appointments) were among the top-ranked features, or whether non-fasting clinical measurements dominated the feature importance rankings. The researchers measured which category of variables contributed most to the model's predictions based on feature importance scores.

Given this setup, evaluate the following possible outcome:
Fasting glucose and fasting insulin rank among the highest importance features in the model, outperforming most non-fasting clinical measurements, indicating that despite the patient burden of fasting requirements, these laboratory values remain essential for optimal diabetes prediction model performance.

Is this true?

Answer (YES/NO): YES